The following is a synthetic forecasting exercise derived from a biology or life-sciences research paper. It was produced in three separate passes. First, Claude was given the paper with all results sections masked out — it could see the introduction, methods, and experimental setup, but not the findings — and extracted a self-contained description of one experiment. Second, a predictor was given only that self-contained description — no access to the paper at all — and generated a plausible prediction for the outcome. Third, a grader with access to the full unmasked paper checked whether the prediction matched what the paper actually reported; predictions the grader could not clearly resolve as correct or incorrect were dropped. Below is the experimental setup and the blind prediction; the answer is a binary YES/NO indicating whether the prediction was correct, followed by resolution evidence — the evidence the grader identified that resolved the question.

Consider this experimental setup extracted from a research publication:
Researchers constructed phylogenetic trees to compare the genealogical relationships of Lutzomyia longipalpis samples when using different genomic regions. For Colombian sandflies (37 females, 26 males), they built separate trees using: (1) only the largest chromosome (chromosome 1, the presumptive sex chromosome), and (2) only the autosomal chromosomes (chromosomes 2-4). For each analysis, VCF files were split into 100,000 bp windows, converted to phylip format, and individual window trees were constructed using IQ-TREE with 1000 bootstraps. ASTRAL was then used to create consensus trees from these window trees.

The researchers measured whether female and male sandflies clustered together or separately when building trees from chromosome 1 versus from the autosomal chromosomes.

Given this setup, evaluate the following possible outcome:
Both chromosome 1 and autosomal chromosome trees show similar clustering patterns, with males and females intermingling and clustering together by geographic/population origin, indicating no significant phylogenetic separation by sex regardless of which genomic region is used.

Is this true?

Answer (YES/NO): NO